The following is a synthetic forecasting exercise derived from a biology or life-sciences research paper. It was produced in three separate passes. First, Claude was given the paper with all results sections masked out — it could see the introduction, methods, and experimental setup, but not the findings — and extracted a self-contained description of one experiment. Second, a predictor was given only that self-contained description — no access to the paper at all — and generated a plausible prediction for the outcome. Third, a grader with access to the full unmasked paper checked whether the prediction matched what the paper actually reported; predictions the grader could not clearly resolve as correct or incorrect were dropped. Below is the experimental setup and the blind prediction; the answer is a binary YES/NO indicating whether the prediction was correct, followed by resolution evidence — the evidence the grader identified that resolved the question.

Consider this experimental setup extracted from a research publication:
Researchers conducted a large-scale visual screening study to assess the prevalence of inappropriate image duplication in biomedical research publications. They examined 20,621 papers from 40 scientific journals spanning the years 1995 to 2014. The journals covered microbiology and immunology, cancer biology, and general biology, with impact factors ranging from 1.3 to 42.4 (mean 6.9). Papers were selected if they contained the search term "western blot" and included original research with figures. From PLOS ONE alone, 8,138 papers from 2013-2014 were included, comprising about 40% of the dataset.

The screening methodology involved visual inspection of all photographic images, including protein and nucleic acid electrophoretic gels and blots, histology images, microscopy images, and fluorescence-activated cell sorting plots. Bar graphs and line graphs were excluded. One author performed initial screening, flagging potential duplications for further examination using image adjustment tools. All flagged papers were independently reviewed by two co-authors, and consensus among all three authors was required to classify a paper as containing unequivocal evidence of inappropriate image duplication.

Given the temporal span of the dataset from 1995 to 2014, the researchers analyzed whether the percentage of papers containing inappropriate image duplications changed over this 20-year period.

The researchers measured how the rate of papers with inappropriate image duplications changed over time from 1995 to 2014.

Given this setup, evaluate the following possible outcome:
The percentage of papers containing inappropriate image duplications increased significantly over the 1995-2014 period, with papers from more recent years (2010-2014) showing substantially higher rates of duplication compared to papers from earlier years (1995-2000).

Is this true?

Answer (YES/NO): YES